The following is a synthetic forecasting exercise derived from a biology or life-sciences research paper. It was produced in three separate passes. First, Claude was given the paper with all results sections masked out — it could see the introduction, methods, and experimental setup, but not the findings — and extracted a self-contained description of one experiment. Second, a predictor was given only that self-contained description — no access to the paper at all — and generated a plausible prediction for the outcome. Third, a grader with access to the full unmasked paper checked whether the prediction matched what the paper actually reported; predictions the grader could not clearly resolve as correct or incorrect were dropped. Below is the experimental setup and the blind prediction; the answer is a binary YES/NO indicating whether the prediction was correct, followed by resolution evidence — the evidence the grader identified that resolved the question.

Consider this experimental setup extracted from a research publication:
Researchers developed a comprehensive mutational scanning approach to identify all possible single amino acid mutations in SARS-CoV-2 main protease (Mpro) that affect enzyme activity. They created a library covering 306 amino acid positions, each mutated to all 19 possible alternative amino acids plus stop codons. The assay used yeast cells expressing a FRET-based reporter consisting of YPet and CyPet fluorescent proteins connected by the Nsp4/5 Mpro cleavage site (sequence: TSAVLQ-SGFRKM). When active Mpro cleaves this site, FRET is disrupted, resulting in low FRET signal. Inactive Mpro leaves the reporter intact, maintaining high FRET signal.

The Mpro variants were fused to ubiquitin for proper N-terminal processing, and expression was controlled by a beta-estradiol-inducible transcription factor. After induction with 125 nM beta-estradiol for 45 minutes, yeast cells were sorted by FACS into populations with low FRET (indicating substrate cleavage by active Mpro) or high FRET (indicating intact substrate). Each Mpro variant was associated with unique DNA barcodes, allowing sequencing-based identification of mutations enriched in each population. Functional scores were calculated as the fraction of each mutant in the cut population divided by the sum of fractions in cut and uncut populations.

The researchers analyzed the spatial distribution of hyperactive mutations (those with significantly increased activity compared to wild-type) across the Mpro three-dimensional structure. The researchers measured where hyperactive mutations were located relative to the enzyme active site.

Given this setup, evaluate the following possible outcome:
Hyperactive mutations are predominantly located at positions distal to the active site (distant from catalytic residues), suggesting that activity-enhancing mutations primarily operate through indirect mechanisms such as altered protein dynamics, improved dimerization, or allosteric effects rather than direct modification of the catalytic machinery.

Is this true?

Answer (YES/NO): NO